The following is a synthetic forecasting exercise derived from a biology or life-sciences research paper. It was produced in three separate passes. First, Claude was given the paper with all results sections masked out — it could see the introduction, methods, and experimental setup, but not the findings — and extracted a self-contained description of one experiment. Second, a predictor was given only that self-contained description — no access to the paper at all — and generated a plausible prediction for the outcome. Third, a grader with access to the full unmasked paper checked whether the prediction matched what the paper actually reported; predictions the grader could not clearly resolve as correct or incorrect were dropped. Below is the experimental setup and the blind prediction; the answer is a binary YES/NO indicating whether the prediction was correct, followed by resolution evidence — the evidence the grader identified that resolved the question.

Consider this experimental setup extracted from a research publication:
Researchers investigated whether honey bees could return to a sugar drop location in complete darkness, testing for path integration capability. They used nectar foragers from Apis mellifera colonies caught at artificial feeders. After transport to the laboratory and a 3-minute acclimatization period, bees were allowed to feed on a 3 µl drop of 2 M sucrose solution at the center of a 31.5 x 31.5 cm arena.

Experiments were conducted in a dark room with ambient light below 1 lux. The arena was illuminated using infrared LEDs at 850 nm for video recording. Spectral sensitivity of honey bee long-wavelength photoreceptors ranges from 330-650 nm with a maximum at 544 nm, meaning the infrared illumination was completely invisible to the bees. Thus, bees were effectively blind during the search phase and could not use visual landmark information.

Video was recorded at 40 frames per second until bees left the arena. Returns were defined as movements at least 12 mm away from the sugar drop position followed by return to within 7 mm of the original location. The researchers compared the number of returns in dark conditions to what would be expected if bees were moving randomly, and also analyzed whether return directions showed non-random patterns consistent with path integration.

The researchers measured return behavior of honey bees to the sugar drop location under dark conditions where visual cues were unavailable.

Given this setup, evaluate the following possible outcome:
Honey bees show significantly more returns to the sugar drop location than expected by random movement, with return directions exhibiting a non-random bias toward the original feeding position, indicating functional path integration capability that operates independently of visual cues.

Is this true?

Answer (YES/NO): NO